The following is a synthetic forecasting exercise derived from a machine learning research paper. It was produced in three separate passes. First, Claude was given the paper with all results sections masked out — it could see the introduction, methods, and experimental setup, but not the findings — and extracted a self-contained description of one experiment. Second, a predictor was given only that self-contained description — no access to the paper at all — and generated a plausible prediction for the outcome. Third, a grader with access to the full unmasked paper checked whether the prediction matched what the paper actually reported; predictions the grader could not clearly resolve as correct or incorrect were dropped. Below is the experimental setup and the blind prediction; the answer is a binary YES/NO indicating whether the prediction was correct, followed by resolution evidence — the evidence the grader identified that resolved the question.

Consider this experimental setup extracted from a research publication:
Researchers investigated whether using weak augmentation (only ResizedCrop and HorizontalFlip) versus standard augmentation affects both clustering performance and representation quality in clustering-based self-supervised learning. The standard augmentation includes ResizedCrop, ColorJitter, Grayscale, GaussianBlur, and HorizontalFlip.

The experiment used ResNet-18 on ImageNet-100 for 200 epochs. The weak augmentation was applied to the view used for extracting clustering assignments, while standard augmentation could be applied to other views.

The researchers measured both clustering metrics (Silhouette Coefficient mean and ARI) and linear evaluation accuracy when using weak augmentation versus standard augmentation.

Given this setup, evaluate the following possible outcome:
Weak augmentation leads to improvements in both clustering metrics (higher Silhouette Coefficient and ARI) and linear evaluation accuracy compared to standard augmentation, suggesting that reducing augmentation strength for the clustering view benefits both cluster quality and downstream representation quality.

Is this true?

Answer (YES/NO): YES